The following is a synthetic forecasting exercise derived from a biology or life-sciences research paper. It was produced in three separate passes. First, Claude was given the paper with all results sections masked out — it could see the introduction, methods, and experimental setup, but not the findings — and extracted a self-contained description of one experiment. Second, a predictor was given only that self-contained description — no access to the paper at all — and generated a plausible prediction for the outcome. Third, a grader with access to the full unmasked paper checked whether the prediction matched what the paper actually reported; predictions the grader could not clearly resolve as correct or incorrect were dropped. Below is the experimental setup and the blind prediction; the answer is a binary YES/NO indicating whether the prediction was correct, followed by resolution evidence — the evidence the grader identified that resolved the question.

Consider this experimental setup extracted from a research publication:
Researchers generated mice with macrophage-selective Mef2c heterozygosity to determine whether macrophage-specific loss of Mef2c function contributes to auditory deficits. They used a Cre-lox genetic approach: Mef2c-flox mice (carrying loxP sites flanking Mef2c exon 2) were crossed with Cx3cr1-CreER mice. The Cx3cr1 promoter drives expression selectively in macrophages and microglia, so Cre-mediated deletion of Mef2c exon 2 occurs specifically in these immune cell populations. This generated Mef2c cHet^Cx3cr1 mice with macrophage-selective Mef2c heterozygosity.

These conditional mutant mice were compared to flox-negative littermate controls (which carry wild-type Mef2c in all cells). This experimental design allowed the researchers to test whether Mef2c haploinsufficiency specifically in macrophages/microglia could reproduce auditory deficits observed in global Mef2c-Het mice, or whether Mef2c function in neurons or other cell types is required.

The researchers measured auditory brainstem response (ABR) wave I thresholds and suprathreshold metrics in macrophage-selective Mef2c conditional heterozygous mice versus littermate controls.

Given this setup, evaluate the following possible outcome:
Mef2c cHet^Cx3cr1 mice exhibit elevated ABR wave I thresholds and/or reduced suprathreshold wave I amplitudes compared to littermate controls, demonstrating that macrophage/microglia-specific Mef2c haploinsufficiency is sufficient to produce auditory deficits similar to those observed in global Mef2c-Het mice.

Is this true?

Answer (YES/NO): NO